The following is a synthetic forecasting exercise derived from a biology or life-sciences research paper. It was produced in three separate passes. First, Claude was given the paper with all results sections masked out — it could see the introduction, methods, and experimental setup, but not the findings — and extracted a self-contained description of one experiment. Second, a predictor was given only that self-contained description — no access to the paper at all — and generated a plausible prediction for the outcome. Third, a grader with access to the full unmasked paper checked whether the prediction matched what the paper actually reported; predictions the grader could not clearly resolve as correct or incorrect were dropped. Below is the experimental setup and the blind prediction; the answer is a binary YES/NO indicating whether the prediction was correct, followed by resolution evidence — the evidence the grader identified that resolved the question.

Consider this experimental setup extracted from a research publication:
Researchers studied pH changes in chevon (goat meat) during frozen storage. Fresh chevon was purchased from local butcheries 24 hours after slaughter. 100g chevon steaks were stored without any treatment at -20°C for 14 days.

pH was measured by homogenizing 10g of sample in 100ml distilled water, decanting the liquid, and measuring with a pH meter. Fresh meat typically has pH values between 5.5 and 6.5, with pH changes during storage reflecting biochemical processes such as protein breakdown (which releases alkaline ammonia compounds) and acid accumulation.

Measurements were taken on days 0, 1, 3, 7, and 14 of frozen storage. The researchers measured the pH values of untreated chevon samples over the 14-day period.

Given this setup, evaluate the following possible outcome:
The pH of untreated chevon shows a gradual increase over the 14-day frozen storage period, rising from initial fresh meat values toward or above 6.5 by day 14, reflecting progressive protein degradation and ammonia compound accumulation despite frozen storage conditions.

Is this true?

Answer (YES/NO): NO